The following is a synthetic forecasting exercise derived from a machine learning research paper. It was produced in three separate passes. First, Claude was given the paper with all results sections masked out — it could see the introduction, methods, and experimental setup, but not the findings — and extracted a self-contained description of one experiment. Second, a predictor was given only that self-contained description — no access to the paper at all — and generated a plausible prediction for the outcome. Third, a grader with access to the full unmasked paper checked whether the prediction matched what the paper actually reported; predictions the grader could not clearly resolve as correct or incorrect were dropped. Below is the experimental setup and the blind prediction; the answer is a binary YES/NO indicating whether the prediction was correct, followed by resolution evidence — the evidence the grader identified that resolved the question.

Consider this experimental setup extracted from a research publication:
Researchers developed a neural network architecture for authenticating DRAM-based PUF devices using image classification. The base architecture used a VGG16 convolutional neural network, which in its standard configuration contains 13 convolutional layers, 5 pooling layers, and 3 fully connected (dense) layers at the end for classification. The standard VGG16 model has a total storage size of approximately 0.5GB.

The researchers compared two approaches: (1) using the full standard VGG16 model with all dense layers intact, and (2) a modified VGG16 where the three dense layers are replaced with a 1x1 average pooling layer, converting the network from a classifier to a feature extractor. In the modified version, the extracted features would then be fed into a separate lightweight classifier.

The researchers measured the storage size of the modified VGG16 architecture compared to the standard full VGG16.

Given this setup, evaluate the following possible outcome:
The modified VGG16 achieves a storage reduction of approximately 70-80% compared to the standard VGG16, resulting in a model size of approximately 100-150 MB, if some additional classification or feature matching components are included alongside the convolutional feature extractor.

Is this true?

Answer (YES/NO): NO